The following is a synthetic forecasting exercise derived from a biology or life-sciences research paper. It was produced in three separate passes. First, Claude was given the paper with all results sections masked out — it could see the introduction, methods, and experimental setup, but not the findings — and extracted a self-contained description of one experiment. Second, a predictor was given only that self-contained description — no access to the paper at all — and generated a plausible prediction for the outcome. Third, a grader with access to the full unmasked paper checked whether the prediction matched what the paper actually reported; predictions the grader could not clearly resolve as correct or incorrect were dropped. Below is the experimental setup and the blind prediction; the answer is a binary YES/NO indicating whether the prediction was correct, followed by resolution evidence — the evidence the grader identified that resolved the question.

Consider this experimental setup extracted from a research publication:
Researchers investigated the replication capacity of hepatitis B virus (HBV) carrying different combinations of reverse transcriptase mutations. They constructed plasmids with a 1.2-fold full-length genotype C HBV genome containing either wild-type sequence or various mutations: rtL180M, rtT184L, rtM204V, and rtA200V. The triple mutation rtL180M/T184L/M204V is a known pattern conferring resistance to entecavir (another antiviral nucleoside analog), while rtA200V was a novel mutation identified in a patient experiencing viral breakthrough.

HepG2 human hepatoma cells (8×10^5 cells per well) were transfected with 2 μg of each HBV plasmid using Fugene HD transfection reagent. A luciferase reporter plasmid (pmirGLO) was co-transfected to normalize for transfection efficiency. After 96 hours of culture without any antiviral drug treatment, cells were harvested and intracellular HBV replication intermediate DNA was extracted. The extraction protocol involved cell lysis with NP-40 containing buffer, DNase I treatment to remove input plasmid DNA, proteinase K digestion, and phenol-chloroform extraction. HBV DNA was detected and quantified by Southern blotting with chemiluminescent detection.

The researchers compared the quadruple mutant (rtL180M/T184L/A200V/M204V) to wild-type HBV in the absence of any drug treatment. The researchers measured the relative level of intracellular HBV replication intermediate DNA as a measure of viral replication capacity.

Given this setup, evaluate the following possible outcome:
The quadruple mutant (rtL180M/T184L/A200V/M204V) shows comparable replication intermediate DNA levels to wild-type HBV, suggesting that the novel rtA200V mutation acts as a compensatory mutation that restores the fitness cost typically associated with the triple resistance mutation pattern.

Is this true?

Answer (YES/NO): NO